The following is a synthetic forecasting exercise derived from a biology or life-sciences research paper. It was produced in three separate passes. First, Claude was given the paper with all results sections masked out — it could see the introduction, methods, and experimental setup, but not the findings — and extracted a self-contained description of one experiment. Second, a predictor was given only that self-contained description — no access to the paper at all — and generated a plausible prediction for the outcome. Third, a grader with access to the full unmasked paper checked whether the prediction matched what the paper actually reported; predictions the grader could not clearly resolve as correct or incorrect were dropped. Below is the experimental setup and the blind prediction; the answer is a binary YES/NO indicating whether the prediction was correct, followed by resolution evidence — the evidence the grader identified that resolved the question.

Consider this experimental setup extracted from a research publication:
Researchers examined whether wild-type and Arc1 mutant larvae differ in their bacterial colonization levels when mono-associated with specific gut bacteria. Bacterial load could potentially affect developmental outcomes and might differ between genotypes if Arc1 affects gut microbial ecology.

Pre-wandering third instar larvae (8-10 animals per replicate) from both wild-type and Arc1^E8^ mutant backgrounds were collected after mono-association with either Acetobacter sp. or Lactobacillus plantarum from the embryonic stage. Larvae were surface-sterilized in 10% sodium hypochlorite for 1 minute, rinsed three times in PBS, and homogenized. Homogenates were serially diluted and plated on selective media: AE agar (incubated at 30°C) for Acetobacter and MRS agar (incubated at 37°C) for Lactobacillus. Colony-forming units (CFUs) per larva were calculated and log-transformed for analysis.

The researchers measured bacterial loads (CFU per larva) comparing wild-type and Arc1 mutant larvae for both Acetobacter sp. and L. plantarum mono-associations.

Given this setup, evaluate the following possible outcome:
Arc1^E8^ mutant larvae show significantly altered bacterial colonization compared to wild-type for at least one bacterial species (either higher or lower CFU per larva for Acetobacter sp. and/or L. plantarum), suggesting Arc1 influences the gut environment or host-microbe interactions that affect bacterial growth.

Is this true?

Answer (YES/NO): NO